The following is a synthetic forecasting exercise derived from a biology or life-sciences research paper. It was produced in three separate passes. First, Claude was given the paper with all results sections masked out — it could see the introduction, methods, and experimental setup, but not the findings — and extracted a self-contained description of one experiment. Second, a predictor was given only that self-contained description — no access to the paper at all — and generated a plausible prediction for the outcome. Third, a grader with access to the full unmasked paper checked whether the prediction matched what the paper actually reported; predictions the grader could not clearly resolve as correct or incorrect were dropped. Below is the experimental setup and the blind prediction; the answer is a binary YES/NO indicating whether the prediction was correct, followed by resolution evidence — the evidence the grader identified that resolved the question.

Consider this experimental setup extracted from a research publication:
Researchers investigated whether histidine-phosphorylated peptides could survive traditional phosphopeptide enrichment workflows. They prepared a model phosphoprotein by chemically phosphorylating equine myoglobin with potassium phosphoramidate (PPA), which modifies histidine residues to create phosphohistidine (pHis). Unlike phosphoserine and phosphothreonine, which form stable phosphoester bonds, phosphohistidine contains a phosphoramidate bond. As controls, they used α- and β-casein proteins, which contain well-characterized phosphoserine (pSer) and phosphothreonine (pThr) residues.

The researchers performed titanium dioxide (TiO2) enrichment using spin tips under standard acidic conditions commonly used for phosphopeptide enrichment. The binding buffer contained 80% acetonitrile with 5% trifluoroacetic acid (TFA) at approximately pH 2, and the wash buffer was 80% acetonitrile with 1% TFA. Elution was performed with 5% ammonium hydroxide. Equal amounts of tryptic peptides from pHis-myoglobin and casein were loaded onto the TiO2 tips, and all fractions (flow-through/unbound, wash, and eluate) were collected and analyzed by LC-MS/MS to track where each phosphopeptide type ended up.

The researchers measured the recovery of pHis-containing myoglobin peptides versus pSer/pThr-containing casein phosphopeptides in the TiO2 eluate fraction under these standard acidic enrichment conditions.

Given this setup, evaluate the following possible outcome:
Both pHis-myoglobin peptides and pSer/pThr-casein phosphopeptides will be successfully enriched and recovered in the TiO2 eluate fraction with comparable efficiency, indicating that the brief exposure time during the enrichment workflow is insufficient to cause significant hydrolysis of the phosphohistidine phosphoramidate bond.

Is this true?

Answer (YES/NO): NO